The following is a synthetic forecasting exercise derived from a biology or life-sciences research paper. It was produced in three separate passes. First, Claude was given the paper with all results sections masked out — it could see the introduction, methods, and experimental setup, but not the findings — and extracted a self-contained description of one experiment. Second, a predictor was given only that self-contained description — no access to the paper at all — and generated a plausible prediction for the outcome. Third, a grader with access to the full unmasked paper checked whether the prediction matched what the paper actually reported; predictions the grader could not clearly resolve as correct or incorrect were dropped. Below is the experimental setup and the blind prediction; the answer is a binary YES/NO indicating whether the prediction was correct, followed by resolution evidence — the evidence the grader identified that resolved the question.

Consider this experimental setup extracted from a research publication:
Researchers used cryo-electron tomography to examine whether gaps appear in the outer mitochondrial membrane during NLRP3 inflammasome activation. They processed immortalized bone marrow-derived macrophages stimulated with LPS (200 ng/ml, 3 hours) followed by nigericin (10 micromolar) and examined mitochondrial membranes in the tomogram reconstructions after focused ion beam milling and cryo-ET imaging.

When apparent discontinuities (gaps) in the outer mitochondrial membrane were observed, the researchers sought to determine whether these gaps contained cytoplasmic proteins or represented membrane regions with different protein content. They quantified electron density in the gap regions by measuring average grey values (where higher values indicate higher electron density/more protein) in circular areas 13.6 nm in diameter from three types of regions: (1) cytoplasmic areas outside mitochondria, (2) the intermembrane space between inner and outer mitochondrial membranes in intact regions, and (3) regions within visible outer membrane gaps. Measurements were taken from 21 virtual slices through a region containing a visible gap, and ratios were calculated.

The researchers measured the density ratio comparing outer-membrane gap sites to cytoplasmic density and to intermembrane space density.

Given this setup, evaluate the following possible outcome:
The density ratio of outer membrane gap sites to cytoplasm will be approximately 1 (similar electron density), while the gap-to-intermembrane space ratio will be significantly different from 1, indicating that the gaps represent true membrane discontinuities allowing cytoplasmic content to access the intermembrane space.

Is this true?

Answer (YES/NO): NO